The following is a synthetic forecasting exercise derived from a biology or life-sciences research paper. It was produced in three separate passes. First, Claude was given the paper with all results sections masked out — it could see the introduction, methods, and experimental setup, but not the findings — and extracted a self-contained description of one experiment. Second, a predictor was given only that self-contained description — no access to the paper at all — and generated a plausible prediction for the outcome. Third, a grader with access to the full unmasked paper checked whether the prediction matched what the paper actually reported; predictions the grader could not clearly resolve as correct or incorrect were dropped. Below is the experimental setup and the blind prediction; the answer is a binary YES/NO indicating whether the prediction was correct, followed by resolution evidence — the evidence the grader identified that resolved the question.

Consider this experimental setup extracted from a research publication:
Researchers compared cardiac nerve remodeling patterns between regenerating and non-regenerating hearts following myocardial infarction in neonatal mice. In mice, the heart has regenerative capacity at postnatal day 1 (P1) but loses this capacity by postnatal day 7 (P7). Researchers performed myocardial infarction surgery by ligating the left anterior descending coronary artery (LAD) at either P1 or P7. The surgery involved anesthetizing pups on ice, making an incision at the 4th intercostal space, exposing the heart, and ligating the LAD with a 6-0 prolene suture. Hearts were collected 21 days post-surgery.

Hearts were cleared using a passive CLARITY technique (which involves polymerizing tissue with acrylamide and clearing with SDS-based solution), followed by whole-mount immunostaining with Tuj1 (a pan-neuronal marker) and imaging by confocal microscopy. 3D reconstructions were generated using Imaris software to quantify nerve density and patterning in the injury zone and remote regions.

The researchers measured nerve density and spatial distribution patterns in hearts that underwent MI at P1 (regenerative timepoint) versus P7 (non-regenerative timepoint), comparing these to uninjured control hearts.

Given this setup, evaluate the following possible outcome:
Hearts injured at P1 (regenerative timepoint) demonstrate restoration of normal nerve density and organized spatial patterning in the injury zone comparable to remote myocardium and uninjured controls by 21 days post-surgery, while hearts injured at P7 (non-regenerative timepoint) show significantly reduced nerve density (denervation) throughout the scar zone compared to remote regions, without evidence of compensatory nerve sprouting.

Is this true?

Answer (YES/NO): NO